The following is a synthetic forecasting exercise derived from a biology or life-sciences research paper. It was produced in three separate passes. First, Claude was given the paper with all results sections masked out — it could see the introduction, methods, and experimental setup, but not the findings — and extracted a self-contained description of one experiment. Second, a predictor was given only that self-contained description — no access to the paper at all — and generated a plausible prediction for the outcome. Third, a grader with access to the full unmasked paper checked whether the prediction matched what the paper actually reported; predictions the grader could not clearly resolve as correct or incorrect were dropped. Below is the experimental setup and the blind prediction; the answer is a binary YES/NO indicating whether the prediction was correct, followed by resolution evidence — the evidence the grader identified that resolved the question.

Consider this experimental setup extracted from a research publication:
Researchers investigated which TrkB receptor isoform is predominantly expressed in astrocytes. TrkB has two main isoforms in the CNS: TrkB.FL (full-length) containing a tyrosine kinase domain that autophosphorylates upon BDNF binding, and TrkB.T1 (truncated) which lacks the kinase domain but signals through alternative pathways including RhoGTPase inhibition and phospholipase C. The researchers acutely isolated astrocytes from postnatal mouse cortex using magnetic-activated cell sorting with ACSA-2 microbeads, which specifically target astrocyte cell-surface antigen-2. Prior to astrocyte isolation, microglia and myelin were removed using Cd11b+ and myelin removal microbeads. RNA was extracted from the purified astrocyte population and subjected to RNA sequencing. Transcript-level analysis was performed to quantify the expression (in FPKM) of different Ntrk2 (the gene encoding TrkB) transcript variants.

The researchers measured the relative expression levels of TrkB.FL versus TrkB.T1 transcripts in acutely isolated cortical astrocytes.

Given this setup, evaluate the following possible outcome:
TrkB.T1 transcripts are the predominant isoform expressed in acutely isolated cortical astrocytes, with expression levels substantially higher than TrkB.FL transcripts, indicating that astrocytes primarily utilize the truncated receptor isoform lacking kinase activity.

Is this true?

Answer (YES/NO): YES